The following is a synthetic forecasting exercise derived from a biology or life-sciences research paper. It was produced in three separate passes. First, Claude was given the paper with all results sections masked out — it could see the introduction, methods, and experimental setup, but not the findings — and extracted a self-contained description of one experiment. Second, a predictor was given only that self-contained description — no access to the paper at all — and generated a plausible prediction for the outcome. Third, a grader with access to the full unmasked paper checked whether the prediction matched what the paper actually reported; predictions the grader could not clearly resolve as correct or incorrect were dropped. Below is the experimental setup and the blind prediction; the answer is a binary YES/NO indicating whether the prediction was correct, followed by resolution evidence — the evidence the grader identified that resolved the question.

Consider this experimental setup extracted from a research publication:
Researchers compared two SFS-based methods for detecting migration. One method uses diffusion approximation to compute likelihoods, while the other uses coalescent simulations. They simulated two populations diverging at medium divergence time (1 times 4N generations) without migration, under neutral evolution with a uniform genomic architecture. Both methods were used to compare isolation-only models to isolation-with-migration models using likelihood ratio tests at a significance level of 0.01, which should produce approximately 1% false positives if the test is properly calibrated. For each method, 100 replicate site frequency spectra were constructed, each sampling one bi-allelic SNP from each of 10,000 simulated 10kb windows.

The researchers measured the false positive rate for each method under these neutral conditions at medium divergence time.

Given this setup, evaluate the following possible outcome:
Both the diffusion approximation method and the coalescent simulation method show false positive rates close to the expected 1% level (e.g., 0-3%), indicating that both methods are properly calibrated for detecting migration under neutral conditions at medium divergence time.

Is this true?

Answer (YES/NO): NO